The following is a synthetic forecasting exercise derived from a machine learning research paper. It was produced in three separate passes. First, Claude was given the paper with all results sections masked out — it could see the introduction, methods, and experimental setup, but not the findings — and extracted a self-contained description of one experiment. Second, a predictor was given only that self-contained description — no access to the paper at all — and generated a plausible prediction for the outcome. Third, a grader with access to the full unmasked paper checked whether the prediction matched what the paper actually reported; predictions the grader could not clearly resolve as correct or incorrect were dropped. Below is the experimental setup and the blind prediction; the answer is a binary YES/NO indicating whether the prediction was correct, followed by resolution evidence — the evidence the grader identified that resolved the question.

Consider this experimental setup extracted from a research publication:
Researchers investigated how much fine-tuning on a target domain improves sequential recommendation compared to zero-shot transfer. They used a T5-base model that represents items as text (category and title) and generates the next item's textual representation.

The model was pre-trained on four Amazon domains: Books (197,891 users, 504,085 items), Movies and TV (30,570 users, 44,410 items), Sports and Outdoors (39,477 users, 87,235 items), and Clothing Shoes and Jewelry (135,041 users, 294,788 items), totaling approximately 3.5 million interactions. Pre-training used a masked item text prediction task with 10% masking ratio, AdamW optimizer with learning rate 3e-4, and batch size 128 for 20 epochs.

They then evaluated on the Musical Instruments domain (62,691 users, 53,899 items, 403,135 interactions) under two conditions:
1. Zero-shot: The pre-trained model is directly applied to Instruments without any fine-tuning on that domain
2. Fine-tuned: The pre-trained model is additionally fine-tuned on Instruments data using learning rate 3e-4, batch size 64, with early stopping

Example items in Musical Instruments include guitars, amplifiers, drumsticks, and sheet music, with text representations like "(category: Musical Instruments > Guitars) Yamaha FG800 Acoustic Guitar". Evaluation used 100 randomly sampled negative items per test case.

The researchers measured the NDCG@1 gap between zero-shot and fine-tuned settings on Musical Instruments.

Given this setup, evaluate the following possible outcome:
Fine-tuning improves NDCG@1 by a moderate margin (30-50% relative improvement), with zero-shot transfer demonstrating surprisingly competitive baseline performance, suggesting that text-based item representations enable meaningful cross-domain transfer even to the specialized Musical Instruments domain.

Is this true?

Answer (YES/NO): YES